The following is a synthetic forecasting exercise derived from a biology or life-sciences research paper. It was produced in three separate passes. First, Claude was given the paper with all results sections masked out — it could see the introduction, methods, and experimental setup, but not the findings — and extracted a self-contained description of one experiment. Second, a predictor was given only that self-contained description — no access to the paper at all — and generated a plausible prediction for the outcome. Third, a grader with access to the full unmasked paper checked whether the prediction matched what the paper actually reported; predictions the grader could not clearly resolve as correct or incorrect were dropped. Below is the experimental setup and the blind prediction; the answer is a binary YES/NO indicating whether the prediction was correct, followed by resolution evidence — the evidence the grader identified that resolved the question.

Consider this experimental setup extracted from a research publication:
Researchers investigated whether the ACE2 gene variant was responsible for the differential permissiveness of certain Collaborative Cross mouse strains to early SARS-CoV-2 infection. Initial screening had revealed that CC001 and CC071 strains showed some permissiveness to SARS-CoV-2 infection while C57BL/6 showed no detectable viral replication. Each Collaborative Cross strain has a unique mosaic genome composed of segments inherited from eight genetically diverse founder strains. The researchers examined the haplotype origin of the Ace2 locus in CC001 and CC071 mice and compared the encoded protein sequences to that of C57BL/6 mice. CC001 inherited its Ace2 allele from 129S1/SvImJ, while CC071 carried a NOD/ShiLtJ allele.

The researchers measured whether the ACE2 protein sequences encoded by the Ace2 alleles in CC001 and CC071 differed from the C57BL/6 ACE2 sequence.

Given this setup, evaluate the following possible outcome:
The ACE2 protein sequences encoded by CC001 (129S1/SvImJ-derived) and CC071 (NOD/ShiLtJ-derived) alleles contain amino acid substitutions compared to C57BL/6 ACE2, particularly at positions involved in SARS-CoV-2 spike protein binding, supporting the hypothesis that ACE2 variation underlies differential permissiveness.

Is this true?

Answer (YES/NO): NO